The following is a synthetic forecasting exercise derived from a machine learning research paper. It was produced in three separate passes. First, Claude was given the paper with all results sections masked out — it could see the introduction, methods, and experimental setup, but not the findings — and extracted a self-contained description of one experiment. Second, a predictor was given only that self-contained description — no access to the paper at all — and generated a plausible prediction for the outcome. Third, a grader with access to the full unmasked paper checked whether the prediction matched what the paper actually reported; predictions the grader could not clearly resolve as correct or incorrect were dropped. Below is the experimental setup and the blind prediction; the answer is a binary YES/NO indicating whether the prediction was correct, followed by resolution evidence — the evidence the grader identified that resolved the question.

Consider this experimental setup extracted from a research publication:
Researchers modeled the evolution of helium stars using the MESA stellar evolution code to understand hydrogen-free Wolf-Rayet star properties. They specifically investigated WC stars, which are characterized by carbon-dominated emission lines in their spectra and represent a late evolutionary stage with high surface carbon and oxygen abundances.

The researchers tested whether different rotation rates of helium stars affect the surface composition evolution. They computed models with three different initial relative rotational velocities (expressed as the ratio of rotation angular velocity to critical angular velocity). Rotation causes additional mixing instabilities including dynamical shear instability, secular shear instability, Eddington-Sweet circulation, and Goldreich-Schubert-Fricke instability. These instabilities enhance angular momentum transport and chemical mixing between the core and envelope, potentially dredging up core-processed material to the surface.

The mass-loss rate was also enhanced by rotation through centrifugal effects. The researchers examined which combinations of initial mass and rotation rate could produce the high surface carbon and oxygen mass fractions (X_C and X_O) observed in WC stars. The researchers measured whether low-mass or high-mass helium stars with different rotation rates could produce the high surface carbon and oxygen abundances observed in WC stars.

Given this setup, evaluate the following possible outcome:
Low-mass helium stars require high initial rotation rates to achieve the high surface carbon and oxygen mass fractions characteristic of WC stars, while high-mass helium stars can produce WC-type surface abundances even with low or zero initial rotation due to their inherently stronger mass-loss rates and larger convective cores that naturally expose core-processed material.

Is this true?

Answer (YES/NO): YES